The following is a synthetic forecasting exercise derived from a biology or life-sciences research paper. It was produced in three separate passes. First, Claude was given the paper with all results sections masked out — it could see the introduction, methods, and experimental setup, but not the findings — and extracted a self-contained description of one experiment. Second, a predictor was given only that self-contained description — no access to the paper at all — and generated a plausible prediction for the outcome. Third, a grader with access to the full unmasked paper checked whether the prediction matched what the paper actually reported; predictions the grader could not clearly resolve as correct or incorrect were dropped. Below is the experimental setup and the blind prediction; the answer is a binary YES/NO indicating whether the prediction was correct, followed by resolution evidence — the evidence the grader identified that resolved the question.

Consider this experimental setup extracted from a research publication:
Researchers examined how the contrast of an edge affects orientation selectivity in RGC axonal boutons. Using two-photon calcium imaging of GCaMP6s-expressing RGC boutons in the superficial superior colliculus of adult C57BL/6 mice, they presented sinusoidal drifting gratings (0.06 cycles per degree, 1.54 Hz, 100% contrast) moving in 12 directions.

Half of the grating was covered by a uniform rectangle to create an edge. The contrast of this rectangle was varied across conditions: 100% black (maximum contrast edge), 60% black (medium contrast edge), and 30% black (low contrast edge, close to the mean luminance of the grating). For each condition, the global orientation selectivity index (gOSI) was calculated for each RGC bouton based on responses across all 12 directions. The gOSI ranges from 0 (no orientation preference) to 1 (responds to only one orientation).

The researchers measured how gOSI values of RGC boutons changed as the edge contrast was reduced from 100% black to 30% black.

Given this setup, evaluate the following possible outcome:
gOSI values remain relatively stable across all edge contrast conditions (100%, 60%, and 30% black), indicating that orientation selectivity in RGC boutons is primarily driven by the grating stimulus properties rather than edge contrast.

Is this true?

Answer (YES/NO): NO